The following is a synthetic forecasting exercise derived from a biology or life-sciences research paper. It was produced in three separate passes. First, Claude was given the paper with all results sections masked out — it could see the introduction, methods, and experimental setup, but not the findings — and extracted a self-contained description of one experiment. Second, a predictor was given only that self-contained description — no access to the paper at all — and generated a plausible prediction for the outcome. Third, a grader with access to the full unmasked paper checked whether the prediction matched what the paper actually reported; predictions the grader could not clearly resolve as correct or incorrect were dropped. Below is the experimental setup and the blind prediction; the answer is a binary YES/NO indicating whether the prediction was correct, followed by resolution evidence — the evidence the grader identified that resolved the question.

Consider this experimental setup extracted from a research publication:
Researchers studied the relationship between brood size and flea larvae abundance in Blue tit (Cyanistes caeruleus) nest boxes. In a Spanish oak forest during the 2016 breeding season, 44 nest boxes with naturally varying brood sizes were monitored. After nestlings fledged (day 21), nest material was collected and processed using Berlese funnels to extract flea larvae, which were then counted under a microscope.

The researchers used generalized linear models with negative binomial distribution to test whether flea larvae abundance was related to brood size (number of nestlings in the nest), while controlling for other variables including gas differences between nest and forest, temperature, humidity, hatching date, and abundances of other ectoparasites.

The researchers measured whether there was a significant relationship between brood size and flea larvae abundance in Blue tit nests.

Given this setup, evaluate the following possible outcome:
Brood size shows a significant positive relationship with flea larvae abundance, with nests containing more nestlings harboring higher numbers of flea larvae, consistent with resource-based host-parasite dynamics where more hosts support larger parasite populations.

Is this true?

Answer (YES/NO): NO